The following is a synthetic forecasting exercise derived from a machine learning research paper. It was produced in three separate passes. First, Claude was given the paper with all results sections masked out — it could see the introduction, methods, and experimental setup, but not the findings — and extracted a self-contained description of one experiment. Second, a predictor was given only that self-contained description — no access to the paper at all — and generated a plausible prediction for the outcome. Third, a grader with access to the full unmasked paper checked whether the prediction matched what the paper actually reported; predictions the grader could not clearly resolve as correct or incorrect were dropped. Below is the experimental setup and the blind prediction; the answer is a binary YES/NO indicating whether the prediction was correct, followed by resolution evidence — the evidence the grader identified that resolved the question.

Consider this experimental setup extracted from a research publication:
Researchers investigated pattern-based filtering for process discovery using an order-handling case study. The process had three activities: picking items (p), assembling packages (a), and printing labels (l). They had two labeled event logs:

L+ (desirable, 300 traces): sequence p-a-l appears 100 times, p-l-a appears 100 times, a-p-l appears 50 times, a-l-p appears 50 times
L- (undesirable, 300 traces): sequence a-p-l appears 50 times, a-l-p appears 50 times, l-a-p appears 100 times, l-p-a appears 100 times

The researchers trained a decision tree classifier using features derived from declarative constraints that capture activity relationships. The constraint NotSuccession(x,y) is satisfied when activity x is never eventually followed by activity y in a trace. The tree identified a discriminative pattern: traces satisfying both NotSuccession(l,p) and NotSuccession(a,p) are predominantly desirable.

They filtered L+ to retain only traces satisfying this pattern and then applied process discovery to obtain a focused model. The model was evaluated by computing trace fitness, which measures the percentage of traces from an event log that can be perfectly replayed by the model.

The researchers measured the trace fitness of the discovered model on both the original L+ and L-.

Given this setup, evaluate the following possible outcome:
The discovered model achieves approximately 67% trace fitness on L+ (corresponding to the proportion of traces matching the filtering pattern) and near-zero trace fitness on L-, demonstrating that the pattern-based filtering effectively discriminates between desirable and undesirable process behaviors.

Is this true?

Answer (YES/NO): YES